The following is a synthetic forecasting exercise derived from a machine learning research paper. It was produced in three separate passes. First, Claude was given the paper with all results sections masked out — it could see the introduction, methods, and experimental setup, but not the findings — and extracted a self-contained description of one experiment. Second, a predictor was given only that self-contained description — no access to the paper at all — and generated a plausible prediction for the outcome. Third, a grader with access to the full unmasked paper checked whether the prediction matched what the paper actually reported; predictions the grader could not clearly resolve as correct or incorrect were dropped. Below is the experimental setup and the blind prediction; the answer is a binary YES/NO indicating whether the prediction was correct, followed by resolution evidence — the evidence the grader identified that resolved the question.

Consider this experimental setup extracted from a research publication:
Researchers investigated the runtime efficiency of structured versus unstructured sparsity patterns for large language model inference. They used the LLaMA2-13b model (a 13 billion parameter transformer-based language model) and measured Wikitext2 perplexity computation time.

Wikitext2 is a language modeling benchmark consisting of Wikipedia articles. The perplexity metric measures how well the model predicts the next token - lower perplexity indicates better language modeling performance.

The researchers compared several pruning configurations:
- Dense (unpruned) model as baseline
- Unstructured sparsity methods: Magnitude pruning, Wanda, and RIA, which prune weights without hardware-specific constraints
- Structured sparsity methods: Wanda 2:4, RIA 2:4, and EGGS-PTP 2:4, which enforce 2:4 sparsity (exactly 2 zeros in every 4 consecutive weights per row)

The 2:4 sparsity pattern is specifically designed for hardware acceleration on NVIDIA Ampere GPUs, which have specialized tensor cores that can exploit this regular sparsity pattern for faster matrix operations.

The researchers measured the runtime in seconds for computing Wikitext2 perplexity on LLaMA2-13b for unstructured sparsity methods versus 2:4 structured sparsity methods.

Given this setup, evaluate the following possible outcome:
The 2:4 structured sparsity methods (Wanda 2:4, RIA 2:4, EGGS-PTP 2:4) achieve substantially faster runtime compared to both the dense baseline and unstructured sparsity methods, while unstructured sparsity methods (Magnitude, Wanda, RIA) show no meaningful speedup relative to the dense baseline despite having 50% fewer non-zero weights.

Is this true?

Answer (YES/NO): YES